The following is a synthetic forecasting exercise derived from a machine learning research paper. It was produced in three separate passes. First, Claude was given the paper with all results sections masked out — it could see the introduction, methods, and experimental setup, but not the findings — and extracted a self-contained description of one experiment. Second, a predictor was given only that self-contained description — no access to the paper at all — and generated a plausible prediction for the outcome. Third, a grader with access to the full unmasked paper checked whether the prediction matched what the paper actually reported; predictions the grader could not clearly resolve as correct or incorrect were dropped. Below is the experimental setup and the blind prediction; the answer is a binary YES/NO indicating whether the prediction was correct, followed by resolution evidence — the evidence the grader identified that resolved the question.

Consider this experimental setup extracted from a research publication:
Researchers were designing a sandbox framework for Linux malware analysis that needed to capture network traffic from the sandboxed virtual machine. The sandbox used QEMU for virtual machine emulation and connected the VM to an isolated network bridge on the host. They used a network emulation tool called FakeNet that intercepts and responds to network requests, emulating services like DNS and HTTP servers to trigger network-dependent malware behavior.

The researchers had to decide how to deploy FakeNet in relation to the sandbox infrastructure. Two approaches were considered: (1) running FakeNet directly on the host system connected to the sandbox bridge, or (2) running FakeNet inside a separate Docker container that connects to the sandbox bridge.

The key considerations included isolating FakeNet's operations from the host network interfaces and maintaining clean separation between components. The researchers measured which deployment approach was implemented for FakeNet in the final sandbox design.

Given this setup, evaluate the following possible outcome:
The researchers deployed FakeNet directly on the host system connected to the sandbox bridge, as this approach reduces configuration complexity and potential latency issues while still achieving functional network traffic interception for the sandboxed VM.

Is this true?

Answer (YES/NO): NO